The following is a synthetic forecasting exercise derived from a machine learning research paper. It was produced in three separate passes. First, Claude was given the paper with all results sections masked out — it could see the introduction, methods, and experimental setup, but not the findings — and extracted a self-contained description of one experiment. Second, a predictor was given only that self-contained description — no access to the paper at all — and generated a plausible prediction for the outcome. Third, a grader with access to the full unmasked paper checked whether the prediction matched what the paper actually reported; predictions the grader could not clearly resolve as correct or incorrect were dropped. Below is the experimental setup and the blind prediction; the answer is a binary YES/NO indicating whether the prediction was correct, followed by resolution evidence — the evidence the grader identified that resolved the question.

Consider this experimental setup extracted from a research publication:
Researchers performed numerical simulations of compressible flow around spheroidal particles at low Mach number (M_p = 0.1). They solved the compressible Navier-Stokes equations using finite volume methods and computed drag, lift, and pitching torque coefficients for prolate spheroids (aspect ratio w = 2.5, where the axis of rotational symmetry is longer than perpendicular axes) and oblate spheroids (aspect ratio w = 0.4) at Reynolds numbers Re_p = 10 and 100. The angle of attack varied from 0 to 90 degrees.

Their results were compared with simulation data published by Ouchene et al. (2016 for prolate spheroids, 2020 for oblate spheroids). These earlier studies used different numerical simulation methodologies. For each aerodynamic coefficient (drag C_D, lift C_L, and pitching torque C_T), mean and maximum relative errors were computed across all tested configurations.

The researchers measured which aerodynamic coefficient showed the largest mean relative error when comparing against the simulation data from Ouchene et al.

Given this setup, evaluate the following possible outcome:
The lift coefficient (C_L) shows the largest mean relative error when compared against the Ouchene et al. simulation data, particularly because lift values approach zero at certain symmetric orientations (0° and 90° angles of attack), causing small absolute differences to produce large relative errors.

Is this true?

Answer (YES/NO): NO